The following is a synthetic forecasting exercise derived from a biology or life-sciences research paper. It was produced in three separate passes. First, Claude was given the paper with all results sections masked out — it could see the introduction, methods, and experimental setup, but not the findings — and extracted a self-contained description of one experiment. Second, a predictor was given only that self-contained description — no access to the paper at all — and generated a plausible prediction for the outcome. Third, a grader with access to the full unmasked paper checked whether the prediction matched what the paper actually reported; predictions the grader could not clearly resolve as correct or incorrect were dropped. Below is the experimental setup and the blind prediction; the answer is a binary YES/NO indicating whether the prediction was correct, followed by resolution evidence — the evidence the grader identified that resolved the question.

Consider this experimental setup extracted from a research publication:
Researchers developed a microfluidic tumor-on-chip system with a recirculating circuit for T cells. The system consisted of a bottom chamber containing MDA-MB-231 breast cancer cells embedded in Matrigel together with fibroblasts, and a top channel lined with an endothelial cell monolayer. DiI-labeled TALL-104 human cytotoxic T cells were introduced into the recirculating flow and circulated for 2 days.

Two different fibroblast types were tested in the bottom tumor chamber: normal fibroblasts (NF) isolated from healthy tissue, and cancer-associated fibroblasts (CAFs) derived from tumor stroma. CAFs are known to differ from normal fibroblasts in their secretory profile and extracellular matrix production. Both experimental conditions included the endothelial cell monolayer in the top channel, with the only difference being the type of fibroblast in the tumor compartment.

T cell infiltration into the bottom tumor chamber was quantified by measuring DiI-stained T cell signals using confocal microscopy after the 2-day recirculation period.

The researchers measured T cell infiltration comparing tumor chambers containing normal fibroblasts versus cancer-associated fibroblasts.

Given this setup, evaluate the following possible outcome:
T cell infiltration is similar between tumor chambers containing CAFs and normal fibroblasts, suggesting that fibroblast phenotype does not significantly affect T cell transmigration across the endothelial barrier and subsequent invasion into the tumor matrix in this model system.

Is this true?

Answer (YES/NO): NO